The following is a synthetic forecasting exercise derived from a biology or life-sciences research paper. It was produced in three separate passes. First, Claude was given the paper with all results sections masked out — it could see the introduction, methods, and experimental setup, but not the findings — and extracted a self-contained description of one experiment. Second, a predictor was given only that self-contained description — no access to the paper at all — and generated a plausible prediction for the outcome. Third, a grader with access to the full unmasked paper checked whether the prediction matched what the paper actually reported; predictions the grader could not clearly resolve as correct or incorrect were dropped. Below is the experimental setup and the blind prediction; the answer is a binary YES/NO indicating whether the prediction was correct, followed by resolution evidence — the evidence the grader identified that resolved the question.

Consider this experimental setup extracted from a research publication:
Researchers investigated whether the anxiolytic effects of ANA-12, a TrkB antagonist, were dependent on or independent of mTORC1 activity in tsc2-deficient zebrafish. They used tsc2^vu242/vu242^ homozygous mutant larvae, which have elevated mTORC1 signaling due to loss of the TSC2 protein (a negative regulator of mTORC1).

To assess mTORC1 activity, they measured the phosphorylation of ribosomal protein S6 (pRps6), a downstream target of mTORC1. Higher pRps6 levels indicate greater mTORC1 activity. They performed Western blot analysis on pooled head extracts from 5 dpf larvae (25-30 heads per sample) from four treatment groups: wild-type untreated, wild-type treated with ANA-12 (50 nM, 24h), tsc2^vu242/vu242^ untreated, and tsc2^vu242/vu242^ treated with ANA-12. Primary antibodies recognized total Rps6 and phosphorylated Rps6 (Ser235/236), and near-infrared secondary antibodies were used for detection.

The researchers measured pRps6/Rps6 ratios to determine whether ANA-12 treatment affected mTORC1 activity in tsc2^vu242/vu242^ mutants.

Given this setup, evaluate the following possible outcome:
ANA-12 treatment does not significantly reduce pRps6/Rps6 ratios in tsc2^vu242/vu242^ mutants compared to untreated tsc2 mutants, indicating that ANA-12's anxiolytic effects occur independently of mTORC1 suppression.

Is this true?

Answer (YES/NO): YES